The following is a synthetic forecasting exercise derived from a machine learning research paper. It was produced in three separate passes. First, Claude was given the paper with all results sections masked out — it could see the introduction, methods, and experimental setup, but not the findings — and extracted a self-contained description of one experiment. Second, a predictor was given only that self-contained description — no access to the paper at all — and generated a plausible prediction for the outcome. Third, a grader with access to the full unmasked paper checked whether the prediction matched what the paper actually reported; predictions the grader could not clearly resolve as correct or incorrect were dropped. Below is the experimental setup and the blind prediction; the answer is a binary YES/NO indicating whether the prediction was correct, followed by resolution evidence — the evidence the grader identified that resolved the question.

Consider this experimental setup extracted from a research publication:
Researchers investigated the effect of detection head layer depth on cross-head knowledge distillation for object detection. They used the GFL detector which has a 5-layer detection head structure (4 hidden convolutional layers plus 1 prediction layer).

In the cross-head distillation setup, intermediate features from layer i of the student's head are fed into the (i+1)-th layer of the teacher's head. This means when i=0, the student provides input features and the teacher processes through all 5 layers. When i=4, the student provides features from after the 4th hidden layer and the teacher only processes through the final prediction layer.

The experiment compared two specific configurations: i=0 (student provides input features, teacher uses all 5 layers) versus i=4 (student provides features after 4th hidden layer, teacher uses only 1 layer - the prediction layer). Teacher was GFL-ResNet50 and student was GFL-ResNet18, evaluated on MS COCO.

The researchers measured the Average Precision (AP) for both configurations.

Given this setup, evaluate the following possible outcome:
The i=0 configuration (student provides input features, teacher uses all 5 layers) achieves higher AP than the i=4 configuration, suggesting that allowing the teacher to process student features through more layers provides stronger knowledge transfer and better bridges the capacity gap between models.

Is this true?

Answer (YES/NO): NO